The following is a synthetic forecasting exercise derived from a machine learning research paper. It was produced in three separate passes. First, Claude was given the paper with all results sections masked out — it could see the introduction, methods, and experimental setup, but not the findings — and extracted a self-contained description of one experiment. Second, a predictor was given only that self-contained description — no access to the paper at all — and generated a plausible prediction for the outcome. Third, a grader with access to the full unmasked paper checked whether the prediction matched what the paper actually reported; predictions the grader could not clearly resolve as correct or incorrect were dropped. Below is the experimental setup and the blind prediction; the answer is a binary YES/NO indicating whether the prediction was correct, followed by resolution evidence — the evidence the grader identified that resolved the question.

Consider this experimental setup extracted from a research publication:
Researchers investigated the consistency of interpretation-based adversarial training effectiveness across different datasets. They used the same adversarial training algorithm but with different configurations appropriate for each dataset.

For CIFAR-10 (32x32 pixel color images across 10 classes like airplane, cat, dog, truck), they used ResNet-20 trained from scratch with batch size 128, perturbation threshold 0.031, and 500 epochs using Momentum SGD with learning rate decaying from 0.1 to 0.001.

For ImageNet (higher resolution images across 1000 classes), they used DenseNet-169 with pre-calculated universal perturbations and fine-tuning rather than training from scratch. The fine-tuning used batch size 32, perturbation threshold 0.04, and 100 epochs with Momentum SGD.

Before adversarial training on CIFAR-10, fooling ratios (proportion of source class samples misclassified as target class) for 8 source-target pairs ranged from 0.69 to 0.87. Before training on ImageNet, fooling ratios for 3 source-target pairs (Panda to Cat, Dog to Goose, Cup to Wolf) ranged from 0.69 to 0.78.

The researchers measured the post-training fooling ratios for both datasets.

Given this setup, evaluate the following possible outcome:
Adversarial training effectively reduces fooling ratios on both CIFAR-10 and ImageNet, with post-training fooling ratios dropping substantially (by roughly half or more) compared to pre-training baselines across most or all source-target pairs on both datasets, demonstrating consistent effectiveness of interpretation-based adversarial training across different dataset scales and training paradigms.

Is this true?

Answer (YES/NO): YES